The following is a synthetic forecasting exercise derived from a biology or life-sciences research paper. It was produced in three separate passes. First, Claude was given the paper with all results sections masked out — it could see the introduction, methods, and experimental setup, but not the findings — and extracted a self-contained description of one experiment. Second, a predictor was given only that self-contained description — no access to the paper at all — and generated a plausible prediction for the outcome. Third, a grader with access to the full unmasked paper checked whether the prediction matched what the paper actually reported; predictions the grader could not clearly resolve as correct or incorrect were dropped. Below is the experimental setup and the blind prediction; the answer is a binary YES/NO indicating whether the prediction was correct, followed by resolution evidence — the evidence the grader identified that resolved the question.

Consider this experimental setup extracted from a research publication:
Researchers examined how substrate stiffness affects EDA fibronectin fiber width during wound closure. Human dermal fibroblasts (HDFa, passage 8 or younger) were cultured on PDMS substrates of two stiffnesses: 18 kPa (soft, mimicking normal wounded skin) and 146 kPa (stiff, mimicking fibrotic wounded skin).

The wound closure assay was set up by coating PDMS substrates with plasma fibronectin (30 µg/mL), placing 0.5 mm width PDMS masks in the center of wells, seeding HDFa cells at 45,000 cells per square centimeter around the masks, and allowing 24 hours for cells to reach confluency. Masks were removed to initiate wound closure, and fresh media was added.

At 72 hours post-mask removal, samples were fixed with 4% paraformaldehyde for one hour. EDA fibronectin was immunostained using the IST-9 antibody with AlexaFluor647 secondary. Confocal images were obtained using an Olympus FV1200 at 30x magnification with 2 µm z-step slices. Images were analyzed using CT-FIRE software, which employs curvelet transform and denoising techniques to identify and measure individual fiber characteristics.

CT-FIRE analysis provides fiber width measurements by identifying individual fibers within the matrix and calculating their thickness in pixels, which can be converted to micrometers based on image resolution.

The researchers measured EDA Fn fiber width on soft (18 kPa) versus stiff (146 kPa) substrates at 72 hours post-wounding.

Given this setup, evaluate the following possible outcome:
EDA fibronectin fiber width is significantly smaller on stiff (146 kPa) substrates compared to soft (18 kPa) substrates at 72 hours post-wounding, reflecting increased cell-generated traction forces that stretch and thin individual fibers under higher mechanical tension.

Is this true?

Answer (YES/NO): YES